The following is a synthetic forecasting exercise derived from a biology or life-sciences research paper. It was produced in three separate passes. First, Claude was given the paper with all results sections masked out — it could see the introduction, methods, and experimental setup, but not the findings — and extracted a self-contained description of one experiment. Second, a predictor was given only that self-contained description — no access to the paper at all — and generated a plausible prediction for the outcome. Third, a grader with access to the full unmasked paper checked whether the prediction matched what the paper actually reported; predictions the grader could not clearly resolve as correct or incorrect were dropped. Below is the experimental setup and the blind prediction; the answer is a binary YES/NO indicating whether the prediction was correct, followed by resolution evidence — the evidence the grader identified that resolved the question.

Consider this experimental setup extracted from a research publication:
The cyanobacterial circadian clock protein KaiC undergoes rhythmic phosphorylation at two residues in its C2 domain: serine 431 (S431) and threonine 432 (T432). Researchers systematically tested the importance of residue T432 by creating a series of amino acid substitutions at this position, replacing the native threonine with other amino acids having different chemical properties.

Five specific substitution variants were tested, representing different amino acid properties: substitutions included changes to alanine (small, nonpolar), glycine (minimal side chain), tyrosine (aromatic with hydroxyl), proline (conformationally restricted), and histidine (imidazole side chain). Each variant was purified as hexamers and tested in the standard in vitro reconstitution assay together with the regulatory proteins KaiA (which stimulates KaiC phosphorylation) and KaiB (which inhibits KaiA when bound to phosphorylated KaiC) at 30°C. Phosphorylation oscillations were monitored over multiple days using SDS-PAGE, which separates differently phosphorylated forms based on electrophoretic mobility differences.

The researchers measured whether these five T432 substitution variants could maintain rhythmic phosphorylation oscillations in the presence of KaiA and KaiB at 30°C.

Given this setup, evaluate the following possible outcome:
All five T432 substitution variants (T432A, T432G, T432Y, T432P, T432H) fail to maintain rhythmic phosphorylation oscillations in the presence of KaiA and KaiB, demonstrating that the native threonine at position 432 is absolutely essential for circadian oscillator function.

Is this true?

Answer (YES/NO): YES